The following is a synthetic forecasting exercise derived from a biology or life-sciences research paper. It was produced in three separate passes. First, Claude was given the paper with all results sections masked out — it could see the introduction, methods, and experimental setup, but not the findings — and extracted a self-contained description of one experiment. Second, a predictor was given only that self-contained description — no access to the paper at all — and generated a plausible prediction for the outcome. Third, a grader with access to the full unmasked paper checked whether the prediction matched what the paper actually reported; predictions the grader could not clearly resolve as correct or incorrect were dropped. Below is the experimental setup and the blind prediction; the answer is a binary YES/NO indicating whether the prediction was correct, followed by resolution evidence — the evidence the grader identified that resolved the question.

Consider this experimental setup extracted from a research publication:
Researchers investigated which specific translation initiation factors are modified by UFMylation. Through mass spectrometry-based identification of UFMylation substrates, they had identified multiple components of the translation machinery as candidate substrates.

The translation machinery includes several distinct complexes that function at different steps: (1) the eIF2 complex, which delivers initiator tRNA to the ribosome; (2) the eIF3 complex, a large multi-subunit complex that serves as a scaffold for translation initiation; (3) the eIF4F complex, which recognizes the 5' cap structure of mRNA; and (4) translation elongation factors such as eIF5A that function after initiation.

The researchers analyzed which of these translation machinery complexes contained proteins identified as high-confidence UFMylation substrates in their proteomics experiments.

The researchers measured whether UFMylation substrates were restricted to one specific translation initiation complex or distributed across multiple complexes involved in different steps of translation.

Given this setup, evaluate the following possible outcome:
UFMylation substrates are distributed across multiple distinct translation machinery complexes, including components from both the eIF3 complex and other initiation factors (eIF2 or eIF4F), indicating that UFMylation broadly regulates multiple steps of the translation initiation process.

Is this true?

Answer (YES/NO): YES